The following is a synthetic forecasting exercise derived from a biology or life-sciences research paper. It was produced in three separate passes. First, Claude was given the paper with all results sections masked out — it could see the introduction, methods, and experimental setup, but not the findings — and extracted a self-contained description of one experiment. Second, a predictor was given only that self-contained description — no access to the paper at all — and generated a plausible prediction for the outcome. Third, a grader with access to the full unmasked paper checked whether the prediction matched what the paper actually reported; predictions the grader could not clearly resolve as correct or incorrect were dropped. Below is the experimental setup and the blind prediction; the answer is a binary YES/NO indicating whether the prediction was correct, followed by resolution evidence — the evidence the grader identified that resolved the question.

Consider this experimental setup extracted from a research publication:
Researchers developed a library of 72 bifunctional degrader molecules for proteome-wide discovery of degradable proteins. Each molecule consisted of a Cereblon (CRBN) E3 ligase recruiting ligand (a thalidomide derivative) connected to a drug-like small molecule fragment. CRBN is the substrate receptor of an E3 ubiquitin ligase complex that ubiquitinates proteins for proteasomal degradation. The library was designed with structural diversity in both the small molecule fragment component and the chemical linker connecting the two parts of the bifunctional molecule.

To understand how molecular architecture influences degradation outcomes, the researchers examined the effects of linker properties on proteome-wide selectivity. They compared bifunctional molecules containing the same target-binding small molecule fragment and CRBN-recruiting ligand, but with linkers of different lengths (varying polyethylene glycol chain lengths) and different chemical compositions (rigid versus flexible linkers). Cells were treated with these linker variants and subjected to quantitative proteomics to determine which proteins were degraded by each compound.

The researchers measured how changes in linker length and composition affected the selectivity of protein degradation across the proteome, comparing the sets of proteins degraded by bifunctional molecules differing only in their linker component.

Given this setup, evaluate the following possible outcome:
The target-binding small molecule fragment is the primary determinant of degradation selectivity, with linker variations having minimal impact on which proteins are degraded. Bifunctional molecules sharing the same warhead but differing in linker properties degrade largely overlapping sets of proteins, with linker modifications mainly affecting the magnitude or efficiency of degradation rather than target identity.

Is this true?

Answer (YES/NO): NO